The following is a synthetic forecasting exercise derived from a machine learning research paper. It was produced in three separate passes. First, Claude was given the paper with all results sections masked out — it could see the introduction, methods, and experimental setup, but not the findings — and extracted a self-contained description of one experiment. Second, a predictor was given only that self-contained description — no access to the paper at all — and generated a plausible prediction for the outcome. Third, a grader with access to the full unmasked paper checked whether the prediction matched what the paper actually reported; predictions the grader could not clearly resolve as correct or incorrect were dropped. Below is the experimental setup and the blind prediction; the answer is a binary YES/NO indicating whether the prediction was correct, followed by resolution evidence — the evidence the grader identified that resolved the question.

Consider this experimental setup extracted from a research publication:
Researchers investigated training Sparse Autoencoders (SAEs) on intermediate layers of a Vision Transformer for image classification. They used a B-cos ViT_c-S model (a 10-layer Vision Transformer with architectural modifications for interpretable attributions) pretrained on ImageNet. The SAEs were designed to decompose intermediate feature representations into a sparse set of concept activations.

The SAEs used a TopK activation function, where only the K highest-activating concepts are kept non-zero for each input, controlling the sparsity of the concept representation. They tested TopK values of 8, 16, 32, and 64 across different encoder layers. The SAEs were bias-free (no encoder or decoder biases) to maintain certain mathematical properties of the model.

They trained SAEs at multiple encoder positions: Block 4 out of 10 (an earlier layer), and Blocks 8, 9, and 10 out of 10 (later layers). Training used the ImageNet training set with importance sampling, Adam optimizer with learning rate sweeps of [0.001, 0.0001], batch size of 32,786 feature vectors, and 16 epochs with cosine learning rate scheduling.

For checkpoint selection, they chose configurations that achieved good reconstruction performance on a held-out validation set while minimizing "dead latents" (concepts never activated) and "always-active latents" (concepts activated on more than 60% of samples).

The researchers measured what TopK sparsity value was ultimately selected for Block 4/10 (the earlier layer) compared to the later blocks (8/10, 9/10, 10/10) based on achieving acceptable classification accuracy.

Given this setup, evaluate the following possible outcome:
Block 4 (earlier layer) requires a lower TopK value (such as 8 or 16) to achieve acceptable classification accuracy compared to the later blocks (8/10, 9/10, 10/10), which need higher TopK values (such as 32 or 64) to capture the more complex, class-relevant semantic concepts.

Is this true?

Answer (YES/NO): NO